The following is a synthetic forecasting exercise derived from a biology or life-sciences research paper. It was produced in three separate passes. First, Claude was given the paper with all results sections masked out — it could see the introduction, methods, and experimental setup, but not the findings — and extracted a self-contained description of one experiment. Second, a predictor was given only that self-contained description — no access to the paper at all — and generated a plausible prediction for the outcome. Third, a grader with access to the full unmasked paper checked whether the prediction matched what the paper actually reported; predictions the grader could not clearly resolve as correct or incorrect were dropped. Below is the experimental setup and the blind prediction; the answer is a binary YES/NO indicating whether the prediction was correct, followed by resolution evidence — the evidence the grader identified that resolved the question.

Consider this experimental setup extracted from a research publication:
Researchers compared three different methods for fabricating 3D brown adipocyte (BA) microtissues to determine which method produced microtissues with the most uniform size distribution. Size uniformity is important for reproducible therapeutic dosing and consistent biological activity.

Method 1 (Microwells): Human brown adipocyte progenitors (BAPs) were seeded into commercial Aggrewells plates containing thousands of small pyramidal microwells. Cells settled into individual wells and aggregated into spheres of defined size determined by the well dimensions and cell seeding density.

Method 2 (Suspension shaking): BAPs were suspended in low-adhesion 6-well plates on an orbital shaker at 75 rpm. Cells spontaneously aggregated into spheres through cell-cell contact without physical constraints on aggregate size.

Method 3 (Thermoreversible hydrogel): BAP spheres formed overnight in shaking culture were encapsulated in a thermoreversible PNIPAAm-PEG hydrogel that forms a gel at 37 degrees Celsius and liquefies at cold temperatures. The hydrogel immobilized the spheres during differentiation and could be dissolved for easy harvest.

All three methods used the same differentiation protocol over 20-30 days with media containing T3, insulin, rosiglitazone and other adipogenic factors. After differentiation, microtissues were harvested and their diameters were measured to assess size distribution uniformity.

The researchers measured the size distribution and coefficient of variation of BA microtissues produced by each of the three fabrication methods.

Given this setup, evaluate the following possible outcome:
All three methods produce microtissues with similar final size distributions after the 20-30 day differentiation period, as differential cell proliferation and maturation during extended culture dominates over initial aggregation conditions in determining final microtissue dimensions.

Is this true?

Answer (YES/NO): NO